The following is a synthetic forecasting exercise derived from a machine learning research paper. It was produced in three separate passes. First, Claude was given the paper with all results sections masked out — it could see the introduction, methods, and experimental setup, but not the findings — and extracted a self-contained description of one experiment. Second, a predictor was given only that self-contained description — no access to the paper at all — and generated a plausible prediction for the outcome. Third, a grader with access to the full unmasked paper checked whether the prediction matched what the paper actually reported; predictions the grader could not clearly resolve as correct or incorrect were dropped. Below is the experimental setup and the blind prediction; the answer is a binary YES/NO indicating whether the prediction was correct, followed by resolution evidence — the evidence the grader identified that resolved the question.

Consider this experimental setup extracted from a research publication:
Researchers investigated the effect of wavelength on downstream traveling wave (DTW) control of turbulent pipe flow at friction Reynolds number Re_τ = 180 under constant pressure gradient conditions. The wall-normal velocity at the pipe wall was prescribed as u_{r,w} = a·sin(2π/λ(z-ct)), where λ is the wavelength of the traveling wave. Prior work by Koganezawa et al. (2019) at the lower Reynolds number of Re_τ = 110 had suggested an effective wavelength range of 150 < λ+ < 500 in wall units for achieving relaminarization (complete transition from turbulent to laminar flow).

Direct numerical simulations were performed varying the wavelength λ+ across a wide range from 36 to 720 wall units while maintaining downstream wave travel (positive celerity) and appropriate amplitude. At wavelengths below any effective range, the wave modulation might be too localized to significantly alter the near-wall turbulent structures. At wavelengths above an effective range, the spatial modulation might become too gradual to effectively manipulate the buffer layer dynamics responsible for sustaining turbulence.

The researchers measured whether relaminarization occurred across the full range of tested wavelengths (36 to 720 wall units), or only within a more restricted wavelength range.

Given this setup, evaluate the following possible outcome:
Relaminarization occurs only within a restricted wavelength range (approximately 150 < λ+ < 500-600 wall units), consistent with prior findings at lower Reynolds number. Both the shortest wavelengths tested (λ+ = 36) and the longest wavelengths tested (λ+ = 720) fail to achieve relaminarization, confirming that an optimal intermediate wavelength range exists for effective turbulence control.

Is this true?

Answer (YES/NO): NO